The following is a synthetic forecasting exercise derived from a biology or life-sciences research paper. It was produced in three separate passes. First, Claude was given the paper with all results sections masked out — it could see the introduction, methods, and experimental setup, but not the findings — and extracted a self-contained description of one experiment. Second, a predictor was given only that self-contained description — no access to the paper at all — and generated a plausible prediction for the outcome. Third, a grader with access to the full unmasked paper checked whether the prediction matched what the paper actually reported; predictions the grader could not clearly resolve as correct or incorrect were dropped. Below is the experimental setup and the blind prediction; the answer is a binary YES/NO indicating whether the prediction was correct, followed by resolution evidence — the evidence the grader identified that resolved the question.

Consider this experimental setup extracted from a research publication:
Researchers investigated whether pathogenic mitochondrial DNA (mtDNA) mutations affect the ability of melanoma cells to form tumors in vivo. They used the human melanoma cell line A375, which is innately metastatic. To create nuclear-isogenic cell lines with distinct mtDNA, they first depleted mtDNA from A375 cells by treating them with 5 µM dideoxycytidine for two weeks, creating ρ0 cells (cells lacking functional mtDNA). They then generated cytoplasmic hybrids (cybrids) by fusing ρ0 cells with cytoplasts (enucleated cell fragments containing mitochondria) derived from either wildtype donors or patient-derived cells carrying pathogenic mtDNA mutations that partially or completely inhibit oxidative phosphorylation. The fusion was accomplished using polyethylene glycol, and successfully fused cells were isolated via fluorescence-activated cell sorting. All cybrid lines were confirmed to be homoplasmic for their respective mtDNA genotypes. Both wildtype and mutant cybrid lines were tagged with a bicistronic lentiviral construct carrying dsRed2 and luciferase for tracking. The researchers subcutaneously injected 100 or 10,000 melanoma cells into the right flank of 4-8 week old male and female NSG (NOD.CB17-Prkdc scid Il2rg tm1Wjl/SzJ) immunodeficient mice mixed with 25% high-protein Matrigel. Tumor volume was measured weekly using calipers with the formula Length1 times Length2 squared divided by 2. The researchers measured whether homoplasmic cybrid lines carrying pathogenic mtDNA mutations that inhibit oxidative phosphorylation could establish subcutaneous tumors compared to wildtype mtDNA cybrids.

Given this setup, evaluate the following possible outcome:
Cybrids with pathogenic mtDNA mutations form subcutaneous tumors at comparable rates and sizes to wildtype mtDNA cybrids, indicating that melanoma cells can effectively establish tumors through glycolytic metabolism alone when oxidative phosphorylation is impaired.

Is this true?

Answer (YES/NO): NO